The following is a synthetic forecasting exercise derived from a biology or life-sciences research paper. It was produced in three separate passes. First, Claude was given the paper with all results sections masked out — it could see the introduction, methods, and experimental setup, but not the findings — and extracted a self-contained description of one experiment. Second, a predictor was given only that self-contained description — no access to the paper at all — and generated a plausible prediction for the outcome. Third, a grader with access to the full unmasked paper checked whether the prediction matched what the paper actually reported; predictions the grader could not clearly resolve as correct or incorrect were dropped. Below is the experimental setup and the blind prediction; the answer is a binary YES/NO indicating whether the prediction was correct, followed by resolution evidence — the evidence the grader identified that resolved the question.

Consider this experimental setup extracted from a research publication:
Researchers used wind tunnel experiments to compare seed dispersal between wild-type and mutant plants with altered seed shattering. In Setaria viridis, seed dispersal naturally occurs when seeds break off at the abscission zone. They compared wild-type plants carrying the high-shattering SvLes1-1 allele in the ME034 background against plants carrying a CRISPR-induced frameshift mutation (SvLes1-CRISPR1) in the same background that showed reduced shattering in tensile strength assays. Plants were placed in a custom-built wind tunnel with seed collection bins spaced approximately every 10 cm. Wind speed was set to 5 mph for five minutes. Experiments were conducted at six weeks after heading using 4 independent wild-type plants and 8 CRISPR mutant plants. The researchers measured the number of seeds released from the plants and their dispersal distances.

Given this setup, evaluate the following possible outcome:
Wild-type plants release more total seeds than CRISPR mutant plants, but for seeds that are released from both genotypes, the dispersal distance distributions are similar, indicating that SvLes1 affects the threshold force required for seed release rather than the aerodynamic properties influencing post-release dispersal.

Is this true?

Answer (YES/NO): YES